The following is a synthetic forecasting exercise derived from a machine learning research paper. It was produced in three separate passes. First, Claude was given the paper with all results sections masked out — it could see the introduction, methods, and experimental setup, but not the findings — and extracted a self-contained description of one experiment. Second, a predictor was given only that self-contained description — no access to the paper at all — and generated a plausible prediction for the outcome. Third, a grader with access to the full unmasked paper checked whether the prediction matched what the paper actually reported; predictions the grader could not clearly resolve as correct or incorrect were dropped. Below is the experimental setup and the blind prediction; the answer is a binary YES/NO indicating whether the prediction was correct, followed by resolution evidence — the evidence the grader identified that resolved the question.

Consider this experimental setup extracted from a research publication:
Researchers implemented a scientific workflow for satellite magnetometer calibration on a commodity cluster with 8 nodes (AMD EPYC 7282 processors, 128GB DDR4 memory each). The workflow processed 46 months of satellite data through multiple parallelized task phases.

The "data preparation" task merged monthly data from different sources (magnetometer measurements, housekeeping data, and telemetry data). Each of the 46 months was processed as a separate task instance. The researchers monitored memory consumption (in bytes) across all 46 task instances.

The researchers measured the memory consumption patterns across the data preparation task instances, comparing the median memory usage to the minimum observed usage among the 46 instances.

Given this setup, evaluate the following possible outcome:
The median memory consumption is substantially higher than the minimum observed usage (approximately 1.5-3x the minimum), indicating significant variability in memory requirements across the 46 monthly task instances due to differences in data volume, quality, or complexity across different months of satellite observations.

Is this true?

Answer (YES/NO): NO